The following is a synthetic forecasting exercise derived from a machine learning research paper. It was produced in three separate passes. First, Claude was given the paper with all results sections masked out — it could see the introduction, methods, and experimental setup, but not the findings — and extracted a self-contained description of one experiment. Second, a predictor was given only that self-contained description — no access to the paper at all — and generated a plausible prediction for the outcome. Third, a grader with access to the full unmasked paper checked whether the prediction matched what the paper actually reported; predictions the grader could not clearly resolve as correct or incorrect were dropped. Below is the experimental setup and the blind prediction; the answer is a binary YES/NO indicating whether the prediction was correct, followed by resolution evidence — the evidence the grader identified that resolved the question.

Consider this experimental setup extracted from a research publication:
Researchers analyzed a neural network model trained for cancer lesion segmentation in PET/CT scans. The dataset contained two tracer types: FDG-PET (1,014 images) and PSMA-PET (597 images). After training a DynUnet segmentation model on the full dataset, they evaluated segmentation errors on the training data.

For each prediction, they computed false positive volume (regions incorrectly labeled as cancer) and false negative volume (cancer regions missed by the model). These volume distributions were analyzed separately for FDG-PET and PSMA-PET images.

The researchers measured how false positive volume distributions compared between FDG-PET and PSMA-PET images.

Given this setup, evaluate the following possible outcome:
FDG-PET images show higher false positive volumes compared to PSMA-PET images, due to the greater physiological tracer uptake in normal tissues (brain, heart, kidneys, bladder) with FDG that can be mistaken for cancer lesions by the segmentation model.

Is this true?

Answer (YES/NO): NO